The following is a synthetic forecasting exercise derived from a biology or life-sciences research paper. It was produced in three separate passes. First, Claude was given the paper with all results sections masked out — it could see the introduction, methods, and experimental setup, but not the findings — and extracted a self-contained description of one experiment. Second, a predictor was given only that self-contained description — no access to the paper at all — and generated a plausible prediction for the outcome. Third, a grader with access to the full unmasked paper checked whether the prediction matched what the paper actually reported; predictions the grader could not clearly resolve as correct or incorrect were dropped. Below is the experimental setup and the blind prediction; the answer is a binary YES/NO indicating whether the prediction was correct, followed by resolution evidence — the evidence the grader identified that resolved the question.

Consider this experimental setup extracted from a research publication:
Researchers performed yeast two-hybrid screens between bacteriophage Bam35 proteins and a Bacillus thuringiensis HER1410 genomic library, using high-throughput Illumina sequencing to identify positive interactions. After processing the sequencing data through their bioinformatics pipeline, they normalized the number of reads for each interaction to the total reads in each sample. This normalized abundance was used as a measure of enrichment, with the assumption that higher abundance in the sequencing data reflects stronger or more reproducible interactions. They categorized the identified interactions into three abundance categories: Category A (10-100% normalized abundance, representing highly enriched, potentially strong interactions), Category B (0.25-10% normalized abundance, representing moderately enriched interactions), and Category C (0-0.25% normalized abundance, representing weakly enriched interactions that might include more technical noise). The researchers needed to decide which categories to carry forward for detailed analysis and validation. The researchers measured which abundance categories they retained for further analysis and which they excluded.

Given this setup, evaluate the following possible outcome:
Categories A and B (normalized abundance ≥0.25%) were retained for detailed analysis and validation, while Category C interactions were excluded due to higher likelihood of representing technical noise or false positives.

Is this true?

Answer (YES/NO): YES